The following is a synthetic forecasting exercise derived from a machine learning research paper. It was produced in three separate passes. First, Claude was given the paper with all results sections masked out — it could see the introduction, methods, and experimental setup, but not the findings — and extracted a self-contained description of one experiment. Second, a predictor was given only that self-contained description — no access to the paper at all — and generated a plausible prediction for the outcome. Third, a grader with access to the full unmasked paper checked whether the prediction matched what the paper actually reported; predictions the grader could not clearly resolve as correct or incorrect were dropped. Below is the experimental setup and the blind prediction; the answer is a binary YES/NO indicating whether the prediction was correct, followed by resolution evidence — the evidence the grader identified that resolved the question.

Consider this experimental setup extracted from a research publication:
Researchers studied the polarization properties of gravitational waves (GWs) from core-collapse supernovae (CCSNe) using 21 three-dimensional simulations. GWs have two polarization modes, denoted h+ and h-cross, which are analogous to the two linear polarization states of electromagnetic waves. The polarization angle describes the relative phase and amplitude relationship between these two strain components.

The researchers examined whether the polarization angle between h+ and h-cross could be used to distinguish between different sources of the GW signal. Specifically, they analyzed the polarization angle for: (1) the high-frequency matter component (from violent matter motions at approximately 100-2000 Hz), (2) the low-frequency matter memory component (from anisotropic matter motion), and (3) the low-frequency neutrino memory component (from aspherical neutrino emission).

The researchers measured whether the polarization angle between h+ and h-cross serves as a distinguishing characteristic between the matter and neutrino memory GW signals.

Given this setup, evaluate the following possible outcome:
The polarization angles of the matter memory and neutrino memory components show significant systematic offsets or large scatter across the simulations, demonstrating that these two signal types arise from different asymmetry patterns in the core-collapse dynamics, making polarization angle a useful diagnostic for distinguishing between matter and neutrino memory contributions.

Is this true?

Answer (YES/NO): NO